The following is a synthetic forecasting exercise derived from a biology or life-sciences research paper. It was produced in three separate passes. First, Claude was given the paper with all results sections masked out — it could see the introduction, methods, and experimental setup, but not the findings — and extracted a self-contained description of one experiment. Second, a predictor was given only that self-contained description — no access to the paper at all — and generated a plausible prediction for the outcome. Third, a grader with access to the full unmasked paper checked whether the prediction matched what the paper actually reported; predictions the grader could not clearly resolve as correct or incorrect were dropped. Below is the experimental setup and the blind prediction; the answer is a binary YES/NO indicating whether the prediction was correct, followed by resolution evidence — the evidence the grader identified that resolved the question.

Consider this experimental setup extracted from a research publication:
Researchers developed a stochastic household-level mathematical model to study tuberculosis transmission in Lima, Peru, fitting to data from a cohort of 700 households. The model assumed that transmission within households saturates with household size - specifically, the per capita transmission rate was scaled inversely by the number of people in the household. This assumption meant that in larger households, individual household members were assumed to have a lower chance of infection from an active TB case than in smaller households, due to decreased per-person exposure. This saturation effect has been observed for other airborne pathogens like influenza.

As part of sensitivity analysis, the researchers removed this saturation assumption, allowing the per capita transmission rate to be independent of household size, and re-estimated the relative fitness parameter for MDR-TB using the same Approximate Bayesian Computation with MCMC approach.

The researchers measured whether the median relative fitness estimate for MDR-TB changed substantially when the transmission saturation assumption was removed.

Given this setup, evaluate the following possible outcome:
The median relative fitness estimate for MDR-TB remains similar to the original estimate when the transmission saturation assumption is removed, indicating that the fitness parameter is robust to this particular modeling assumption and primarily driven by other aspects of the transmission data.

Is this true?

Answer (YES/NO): YES